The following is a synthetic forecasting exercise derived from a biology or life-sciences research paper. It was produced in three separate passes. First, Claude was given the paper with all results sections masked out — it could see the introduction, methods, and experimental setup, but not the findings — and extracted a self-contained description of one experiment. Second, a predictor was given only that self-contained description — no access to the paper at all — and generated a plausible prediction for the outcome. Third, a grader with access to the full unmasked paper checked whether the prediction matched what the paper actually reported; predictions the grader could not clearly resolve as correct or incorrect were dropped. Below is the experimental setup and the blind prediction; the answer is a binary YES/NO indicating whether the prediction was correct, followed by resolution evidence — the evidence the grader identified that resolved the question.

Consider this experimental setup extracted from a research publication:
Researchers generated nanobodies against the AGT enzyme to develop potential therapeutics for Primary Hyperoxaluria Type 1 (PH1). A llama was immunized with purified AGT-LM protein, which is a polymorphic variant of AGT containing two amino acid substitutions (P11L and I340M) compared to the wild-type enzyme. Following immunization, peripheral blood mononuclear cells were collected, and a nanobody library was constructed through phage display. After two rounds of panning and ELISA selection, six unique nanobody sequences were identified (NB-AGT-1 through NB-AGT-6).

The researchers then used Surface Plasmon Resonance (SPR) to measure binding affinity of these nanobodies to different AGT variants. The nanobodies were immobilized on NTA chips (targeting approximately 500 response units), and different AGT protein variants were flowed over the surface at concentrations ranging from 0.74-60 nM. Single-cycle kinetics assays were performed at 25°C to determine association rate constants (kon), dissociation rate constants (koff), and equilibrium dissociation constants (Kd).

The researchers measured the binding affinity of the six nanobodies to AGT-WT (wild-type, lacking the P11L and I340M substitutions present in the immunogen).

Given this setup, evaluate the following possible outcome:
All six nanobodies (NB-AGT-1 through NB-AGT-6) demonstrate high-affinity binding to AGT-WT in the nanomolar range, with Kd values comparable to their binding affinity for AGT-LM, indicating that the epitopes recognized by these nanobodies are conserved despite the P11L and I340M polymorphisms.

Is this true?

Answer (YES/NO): NO